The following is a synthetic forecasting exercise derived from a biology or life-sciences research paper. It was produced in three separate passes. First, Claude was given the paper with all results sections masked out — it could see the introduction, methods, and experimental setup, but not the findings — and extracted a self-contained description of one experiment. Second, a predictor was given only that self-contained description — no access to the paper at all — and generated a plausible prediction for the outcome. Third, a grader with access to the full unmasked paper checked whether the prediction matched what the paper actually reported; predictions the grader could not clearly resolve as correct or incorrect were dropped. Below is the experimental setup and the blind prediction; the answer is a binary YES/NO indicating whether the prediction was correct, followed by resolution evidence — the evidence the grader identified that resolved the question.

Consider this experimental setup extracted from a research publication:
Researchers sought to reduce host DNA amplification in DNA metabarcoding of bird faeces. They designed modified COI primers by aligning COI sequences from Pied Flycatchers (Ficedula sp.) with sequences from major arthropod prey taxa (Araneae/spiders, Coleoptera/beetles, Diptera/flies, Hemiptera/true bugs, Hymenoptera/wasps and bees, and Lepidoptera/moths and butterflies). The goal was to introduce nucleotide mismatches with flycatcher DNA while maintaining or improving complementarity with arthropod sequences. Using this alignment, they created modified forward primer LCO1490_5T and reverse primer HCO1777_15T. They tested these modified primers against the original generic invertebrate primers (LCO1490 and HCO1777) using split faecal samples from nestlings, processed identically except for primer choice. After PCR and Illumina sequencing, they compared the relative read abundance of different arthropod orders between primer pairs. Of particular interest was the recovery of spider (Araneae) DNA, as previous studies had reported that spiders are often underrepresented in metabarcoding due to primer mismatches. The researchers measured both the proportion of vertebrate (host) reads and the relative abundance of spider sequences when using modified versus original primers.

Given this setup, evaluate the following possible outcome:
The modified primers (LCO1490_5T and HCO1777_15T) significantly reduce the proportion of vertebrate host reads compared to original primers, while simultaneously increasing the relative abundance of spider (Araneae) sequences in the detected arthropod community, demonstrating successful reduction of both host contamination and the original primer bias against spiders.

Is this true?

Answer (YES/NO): YES